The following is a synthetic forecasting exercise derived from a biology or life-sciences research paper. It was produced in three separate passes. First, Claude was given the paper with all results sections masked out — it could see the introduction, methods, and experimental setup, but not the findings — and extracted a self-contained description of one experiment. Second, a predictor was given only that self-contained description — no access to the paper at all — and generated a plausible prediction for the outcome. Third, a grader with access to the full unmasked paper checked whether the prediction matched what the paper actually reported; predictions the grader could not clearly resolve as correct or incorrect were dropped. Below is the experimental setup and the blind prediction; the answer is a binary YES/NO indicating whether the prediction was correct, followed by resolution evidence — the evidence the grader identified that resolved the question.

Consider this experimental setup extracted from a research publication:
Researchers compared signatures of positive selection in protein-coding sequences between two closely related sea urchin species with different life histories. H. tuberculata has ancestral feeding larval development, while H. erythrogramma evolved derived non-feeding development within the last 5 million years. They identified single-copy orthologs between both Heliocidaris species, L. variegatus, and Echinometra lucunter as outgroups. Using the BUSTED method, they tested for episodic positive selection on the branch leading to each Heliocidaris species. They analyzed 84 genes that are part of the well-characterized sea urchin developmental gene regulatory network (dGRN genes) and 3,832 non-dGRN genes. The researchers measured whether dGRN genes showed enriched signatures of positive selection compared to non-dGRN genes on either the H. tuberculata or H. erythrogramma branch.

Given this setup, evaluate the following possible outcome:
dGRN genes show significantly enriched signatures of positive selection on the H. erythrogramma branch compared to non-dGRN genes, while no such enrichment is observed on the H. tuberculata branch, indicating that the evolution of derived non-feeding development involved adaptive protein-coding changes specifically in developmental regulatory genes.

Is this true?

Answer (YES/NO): NO